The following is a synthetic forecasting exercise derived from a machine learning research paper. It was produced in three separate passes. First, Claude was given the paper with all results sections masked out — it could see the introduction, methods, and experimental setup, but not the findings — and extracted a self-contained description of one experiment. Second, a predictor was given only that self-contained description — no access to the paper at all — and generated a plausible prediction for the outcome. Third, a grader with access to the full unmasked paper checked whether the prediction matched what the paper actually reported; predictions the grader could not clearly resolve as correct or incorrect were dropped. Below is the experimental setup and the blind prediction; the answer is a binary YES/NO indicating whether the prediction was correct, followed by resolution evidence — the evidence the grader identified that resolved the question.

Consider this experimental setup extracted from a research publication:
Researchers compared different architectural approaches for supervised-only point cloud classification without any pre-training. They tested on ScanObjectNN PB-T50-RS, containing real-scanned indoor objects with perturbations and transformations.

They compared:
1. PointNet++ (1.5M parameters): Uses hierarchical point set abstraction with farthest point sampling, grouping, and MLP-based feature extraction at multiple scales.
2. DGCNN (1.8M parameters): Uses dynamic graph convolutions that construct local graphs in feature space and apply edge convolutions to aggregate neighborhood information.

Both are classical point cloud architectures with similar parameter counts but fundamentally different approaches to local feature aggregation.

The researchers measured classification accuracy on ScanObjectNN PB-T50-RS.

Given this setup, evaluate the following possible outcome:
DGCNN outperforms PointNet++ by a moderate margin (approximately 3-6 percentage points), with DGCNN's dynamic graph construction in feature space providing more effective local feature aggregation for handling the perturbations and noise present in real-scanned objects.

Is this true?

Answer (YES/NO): NO